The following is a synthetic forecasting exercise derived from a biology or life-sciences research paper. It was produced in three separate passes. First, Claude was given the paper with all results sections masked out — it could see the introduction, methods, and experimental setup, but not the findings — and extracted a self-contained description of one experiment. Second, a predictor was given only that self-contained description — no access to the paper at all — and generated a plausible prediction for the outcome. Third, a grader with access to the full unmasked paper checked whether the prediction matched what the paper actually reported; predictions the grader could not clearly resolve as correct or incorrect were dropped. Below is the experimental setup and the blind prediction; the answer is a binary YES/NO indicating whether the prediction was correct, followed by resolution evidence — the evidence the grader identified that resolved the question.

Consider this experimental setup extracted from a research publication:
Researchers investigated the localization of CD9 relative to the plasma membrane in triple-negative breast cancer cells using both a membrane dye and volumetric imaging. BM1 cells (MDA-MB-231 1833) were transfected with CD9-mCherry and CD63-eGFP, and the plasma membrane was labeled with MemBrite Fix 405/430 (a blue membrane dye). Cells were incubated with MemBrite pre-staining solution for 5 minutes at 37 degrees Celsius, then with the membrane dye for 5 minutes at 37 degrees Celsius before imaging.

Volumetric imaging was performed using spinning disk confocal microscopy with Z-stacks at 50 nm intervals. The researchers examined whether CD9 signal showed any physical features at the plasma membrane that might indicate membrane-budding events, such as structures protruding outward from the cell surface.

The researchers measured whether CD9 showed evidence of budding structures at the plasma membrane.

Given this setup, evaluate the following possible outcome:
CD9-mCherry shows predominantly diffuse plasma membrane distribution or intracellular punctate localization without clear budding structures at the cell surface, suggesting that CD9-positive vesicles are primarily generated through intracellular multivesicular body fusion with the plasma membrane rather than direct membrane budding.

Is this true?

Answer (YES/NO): NO